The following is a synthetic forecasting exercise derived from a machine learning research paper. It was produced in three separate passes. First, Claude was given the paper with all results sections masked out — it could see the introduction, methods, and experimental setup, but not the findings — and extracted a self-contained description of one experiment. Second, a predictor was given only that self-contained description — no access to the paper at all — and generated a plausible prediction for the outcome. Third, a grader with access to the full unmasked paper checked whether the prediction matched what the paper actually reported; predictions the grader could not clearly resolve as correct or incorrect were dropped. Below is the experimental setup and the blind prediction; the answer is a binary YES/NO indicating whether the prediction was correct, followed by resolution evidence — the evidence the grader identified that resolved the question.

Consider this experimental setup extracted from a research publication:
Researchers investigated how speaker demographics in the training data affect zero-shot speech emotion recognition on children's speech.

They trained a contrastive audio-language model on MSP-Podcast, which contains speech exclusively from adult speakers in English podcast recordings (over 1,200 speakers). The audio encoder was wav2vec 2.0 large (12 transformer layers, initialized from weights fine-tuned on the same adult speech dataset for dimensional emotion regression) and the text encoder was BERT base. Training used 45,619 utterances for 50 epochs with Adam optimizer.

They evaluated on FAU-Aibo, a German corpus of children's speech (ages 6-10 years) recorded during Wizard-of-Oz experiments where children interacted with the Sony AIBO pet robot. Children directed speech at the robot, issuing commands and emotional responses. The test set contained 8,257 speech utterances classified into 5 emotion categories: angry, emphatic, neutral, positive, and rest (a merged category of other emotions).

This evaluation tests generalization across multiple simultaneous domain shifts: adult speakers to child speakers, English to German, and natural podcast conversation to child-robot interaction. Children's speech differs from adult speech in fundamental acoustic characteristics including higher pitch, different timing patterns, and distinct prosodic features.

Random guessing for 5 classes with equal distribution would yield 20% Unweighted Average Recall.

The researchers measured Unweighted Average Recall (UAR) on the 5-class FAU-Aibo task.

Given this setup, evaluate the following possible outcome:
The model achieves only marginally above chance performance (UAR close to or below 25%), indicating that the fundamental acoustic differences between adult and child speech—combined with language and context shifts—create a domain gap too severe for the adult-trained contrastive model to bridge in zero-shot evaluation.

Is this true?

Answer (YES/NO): YES